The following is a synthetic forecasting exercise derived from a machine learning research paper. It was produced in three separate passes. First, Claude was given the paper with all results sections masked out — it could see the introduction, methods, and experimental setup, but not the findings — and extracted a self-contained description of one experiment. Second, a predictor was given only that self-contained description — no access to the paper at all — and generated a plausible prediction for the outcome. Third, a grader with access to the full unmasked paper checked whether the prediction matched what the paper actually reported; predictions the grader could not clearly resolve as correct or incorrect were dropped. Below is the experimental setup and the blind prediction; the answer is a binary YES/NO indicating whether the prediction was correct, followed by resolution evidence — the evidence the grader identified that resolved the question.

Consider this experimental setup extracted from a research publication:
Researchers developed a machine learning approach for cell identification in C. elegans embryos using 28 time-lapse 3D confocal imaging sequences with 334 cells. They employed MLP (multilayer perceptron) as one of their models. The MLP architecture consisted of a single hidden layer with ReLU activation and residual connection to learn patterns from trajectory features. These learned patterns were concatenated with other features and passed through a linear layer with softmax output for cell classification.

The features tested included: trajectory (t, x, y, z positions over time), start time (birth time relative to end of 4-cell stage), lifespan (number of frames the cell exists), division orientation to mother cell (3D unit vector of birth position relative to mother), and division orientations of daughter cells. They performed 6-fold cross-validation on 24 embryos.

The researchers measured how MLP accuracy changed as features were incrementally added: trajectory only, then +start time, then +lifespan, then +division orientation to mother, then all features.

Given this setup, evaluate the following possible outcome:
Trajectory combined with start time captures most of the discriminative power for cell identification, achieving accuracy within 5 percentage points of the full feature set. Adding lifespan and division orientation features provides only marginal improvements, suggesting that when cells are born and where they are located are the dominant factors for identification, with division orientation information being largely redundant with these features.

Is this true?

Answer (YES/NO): NO